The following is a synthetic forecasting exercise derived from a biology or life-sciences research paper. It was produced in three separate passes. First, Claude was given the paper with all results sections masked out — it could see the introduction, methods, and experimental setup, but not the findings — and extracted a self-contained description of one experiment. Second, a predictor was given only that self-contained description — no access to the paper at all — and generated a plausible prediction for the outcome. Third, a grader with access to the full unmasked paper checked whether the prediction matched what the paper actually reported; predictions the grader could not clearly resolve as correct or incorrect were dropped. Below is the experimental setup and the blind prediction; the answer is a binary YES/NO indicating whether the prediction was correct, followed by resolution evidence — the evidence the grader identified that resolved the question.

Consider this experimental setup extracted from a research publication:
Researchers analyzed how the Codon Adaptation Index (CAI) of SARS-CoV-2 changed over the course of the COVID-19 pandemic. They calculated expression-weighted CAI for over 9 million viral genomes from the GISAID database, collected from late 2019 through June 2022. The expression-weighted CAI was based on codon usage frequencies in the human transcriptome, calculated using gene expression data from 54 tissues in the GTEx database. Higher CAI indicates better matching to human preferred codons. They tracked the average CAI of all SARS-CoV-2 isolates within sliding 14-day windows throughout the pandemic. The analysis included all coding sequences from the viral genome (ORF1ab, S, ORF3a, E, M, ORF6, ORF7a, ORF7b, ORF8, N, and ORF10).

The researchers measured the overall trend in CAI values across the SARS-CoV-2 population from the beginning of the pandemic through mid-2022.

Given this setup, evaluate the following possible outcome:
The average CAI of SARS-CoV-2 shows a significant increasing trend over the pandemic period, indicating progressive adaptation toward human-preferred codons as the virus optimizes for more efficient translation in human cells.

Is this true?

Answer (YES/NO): NO